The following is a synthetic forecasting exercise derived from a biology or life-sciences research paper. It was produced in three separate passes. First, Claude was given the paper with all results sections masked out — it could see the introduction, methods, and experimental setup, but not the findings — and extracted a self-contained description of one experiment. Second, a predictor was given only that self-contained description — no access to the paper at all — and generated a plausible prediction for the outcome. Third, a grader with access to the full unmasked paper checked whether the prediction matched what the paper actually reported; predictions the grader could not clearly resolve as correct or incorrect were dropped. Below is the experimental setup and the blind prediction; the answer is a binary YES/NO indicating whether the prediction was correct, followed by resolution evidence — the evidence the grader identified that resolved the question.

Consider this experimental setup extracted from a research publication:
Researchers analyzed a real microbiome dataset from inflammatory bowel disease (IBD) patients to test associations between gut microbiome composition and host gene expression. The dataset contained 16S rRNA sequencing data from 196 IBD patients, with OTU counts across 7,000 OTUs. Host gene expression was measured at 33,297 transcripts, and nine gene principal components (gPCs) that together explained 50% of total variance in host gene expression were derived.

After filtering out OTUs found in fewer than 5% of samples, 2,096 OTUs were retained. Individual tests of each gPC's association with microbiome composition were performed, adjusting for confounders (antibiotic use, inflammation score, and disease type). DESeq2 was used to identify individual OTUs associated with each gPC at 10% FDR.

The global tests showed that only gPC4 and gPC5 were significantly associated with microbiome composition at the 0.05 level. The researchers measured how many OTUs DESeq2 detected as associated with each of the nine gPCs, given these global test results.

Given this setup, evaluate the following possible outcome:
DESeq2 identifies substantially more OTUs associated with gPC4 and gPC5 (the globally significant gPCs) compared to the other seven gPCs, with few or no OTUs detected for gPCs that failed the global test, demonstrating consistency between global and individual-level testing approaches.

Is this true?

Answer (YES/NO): NO